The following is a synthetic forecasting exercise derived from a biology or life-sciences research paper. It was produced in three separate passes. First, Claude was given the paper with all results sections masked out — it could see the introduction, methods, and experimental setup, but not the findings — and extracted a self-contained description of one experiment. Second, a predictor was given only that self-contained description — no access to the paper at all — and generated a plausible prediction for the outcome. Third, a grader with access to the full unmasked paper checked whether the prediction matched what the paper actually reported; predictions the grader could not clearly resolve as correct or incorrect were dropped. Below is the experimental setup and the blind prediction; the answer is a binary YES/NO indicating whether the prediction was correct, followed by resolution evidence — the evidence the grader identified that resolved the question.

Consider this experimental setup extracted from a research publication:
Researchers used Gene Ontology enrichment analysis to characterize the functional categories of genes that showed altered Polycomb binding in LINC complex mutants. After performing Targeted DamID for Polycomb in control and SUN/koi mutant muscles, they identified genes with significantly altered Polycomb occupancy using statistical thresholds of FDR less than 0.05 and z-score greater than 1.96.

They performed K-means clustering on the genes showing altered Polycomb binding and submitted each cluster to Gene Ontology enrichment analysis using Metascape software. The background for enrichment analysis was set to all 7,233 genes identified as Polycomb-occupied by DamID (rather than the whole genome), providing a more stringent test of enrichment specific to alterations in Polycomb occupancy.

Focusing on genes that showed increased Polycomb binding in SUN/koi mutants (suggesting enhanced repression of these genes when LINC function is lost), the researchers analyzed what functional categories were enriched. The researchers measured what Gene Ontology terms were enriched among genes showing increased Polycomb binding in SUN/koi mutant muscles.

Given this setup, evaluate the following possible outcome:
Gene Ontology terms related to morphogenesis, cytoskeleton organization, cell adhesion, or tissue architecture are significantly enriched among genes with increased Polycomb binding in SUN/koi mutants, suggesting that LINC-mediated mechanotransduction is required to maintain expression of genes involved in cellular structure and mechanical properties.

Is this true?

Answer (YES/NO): NO